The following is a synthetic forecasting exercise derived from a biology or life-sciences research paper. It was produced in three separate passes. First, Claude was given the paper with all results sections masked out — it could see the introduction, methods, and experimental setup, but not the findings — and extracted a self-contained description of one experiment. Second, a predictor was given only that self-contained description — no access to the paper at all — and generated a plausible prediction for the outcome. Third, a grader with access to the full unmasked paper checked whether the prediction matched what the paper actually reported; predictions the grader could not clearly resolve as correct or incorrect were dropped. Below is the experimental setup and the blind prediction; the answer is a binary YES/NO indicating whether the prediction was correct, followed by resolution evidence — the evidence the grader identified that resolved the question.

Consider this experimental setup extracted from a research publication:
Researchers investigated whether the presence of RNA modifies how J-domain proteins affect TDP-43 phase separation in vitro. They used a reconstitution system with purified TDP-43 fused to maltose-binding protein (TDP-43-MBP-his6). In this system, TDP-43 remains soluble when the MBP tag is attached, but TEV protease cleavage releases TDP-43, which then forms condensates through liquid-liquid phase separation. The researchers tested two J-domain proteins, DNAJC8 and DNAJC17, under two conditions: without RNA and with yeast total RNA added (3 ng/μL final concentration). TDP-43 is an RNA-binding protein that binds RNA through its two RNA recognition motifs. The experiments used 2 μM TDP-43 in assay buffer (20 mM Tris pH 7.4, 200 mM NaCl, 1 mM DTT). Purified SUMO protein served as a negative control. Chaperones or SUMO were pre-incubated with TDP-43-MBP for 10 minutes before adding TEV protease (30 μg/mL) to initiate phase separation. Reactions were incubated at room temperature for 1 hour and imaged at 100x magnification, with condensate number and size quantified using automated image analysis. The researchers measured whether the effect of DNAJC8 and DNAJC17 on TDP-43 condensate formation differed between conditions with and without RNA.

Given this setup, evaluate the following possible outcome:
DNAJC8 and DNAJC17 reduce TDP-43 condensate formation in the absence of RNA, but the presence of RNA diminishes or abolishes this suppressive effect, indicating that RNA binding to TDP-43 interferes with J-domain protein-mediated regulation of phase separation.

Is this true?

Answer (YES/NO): NO